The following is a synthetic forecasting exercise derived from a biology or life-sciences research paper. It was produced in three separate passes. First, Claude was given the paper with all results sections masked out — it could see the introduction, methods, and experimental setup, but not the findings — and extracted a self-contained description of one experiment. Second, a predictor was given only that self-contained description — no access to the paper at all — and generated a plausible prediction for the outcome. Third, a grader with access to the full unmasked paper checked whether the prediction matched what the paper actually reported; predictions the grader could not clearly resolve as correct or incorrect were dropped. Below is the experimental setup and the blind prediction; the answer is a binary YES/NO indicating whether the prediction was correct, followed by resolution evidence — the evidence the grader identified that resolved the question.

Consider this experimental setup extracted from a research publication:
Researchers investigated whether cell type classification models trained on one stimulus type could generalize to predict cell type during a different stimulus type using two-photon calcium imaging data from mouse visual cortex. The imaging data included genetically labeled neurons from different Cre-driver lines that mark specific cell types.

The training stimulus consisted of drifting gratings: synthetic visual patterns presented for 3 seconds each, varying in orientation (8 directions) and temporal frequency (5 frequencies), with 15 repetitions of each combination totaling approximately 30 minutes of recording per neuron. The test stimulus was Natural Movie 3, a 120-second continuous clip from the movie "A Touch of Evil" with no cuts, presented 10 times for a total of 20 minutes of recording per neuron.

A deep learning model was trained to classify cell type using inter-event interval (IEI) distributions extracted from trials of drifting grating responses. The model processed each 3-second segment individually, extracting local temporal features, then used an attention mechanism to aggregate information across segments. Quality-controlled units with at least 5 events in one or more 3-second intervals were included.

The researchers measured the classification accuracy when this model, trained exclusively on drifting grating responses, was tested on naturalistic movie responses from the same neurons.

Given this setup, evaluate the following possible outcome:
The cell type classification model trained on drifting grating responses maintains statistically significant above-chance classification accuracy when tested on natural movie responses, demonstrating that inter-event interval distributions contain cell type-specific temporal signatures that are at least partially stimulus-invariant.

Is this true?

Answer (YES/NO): YES